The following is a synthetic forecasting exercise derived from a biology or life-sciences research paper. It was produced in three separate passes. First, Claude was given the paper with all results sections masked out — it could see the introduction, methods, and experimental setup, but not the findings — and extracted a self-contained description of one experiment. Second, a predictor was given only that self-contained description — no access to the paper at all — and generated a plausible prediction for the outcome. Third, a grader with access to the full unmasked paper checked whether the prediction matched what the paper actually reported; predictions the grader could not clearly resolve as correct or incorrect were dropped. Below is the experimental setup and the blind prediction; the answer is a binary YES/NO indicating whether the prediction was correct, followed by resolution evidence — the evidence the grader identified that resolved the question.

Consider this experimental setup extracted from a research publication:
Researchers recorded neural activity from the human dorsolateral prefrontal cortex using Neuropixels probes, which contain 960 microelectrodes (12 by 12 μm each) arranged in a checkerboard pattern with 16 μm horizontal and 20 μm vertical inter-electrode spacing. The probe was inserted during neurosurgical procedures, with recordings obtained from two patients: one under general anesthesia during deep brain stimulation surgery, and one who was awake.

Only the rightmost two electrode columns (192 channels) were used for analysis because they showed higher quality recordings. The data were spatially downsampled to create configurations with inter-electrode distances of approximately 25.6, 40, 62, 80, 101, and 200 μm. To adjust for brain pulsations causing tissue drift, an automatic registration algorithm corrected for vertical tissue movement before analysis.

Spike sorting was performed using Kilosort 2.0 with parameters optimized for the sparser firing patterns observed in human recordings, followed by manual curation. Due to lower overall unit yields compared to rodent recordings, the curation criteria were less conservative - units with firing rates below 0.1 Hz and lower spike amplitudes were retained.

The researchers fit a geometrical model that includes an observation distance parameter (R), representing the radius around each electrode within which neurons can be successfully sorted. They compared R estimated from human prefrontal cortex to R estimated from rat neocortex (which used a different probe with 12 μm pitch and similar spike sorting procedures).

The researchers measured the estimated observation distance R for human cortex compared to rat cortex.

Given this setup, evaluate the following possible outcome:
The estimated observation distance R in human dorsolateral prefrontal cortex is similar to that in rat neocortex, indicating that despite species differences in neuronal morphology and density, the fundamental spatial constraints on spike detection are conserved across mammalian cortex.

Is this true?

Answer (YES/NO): NO